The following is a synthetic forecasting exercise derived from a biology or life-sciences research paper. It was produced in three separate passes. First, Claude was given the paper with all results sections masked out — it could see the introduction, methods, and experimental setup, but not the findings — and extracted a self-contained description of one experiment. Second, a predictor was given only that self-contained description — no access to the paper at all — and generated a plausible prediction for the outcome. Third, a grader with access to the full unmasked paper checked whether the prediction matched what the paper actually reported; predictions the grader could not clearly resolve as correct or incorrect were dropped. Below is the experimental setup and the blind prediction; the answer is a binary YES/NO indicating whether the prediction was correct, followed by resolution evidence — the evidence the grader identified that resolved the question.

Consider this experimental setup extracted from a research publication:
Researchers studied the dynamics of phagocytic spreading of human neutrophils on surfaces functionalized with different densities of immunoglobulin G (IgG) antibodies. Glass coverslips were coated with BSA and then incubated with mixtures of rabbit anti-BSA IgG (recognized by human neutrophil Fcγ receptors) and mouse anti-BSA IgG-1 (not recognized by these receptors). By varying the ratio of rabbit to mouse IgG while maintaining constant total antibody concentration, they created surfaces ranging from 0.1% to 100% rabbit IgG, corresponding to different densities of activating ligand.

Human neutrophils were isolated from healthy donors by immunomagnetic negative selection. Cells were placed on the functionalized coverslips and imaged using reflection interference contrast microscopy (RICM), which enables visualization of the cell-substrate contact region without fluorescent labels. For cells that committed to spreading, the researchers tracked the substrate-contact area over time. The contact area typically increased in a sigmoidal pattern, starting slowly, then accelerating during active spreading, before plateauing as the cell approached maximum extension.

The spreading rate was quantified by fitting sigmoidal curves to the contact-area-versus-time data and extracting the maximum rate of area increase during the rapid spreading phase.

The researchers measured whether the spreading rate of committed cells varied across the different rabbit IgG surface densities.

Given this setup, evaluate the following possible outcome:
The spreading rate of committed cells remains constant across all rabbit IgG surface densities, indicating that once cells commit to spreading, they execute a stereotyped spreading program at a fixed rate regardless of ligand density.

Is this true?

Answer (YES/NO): YES